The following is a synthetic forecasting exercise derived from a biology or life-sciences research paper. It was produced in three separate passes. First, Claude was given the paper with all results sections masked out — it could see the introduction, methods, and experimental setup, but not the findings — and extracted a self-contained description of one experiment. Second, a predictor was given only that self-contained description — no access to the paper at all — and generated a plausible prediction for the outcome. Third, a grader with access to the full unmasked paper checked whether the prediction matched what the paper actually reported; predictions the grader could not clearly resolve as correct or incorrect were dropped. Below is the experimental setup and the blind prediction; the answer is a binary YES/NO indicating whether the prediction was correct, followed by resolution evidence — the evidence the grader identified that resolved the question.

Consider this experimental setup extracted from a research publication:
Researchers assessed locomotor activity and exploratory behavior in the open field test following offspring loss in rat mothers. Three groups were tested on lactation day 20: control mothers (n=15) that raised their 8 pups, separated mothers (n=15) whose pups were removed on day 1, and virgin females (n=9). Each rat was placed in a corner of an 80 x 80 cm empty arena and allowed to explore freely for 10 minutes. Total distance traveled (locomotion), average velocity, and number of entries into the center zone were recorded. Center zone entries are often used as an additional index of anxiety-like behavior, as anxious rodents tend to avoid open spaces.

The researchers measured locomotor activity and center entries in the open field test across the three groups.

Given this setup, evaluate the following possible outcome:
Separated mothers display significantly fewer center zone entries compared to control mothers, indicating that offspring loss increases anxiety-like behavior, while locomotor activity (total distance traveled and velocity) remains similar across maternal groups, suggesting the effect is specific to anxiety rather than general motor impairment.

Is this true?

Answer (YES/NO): NO